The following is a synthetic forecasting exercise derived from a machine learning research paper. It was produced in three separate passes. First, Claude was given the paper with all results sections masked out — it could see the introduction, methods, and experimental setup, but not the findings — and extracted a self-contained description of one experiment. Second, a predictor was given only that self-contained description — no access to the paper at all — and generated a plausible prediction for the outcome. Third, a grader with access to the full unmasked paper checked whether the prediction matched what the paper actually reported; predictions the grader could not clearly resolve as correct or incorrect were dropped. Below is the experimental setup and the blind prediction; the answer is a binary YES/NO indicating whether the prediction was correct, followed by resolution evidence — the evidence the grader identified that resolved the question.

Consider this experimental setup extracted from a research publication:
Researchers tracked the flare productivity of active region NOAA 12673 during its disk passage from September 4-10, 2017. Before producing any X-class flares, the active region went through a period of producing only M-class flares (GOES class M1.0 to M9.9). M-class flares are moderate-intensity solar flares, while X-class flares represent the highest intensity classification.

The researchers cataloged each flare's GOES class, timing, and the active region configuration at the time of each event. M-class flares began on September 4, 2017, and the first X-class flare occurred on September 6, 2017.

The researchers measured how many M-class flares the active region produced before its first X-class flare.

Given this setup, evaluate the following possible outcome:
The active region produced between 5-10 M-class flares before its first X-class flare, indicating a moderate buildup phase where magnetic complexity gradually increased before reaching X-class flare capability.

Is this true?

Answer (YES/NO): NO